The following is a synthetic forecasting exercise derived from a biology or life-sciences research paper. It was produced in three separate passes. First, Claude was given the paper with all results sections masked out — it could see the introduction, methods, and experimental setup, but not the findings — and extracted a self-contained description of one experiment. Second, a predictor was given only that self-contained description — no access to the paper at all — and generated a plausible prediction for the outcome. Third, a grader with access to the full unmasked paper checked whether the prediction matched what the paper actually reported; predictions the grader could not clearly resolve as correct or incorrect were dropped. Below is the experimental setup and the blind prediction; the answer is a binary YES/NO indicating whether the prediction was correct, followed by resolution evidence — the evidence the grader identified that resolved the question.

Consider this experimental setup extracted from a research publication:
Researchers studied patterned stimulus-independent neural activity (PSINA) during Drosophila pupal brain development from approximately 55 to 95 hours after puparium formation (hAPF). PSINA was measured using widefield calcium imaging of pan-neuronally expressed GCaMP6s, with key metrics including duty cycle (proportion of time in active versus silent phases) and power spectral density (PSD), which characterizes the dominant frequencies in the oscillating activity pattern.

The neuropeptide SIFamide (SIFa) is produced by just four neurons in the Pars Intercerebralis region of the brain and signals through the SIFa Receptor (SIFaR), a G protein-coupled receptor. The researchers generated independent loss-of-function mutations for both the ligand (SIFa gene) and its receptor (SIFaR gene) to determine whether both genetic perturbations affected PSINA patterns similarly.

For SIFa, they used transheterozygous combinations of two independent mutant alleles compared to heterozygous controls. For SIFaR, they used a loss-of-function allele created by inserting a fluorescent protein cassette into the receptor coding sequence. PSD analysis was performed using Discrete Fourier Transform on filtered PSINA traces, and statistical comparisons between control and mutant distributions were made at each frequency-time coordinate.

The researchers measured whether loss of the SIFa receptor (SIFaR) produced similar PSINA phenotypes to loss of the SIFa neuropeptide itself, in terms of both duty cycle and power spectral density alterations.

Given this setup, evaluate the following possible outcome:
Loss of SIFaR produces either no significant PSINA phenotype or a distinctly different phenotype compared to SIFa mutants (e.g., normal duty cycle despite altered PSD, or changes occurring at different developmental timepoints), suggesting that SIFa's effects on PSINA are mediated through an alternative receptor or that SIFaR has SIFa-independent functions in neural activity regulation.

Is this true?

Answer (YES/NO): NO